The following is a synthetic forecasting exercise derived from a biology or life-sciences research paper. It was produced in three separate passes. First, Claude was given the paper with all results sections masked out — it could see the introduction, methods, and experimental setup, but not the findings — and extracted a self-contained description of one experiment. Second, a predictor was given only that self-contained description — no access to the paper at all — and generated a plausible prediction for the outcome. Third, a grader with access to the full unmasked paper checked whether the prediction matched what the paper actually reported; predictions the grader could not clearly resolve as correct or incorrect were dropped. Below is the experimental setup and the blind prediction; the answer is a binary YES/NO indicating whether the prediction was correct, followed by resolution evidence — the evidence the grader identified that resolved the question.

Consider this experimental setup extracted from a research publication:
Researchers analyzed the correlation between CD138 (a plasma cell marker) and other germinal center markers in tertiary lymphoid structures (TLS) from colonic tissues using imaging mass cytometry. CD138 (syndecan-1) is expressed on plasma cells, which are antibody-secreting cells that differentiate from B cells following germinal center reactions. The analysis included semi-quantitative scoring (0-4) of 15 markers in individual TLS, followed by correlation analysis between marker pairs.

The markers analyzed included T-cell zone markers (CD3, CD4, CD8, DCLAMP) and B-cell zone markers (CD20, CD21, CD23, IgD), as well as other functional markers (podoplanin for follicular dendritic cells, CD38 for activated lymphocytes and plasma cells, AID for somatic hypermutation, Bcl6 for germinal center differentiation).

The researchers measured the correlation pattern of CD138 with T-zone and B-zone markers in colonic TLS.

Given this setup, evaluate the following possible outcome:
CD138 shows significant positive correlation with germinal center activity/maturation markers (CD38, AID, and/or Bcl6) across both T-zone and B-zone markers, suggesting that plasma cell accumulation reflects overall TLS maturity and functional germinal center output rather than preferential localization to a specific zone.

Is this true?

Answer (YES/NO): NO